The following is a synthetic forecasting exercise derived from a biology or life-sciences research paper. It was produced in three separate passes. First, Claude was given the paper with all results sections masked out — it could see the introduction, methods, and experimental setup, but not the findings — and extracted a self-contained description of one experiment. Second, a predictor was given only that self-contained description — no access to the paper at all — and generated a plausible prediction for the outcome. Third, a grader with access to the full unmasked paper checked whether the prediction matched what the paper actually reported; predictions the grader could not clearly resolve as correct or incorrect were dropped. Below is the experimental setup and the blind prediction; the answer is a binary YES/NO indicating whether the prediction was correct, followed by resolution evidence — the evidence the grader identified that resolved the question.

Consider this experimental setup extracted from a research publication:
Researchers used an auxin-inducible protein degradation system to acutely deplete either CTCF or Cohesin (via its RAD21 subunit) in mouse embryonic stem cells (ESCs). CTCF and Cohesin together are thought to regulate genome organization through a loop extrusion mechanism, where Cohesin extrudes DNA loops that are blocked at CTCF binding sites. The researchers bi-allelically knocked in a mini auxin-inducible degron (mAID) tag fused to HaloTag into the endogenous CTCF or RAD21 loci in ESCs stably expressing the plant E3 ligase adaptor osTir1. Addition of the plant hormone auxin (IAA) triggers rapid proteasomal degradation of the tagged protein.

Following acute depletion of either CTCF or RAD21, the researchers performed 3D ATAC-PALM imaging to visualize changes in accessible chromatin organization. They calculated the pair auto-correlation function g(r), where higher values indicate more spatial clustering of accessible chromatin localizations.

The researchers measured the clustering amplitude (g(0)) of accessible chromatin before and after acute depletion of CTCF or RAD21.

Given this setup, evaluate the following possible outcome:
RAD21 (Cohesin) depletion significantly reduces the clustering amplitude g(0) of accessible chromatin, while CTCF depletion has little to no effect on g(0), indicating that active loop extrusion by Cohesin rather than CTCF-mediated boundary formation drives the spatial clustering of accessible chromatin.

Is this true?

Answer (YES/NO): NO